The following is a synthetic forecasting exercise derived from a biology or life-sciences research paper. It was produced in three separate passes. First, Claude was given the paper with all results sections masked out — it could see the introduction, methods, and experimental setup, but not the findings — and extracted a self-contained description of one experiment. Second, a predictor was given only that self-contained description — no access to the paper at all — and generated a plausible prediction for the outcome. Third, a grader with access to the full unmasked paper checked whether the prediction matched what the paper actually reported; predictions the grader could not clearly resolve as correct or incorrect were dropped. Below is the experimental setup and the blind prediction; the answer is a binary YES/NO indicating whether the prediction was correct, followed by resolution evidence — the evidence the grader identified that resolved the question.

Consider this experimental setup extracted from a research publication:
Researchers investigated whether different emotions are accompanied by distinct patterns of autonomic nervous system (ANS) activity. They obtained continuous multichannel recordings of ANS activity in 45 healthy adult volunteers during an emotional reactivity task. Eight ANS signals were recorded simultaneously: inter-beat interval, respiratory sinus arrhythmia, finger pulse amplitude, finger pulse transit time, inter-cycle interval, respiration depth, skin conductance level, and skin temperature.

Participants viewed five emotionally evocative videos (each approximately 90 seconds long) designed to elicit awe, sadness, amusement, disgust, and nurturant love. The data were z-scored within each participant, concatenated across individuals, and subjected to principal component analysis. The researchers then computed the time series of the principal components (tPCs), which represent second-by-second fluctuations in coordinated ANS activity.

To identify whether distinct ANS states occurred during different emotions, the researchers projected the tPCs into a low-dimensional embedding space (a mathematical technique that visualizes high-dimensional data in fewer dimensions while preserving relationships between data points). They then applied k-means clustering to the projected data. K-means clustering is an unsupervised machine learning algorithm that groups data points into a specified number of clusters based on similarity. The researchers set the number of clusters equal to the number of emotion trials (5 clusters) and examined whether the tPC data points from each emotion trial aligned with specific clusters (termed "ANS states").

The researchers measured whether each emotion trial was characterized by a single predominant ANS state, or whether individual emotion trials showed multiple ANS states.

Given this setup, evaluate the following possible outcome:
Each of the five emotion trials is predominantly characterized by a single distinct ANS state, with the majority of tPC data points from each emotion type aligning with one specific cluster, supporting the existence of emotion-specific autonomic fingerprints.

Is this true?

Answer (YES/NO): NO